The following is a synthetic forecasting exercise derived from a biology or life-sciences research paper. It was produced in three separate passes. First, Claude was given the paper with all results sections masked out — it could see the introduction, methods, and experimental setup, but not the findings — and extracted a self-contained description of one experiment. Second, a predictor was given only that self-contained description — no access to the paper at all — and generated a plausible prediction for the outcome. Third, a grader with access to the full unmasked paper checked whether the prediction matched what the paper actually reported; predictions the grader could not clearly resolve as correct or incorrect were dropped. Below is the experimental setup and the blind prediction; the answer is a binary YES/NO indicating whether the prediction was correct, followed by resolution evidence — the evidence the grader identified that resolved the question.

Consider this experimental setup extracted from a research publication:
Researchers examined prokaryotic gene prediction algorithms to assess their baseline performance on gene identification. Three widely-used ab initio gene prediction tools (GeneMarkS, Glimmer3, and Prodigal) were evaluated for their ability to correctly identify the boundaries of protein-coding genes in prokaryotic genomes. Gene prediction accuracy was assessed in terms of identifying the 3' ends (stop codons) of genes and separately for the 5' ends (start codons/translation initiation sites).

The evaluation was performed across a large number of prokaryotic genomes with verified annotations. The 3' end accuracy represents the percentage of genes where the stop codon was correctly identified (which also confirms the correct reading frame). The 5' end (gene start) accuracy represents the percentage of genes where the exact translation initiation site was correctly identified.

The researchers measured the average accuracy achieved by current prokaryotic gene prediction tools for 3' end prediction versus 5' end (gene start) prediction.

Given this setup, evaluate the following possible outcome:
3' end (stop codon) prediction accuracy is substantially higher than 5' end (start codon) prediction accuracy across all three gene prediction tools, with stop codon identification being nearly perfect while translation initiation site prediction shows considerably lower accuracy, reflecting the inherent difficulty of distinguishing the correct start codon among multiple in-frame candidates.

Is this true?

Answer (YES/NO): YES